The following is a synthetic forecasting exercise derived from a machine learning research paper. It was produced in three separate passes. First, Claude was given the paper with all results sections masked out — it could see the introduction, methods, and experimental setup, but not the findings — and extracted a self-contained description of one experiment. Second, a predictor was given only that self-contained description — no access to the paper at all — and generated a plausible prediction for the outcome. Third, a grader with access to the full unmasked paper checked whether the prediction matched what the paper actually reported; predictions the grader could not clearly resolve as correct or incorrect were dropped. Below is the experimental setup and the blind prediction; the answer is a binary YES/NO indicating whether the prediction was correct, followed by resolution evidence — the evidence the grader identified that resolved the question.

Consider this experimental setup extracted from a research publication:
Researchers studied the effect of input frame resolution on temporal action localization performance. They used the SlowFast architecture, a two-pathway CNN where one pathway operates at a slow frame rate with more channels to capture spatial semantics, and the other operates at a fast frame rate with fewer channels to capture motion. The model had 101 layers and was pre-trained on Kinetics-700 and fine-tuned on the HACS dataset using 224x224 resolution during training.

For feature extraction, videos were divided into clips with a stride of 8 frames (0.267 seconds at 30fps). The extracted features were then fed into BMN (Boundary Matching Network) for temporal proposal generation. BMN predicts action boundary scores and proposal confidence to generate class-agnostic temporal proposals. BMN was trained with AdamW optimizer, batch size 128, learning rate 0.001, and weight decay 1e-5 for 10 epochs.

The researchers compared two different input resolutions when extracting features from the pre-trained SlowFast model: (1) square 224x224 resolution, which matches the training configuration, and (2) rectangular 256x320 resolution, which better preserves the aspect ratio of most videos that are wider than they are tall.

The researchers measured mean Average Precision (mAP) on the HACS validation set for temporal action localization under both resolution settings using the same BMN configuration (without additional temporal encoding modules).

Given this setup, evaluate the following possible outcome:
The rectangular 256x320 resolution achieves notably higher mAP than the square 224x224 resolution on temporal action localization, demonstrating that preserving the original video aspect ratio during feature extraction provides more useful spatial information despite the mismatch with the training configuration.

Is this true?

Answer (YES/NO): YES